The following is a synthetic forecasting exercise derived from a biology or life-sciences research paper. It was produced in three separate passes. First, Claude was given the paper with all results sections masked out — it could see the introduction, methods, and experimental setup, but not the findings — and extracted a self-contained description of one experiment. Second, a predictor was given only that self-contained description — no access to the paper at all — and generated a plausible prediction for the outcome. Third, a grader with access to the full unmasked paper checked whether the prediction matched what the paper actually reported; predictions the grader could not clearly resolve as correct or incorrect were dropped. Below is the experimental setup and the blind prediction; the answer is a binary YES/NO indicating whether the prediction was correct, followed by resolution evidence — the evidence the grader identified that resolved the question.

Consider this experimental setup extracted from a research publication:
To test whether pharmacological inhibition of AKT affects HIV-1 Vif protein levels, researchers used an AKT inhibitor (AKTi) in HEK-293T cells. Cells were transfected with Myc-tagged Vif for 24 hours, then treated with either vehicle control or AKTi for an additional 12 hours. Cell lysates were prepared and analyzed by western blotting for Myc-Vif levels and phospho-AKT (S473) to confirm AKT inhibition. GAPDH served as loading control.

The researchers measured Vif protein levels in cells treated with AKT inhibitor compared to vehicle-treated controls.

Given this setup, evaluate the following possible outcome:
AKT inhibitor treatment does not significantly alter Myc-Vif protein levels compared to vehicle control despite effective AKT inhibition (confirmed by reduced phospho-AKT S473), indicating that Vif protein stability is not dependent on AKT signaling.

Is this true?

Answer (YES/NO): NO